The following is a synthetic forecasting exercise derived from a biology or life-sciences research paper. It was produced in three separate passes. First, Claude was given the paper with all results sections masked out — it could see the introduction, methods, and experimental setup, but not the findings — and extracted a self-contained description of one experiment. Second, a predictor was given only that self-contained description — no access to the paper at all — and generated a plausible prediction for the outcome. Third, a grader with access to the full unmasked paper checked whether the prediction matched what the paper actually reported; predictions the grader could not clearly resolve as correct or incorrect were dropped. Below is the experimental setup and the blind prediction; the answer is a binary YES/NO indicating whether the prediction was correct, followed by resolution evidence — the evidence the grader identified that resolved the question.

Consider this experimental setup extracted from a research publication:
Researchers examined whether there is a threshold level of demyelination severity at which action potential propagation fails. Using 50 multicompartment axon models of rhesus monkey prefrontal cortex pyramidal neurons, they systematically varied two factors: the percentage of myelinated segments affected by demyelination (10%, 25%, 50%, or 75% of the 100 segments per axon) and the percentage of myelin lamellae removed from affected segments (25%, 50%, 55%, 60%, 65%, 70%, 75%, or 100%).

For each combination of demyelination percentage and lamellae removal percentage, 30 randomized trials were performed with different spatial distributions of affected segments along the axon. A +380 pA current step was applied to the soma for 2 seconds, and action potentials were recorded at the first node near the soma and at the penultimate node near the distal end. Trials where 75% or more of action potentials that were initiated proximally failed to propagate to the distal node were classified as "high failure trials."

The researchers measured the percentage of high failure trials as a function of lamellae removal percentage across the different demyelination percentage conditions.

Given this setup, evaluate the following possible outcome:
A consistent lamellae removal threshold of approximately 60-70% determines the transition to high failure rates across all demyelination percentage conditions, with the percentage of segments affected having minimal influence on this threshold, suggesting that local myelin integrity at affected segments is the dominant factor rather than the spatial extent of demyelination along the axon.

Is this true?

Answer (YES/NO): NO